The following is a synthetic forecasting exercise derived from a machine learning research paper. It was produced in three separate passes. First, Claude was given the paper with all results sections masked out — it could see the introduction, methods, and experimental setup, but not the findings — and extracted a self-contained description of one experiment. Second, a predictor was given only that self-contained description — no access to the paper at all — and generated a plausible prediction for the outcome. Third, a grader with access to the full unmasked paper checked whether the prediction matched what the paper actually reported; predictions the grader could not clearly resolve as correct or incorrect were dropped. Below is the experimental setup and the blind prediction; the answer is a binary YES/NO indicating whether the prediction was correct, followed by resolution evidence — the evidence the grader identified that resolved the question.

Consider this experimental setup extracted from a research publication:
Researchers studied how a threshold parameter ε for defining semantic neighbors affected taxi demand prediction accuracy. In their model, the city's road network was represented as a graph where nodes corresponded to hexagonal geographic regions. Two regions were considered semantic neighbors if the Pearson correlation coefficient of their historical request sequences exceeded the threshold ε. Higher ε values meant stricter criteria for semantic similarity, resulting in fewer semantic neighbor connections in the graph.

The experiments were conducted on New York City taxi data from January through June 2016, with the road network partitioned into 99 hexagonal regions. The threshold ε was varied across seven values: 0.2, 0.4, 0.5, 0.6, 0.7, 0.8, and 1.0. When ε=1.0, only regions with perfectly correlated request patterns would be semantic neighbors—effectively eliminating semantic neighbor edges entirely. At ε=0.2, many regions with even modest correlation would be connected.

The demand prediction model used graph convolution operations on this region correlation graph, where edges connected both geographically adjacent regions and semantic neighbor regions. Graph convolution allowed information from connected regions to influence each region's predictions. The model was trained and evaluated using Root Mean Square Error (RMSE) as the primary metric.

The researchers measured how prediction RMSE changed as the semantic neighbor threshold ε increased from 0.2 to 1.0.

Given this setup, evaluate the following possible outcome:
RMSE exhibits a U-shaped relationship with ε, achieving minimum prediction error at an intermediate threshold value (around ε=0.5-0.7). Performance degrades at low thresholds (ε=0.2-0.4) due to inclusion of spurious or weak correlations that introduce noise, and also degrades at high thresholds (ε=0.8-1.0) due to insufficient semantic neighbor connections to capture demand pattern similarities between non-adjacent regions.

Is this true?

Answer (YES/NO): NO